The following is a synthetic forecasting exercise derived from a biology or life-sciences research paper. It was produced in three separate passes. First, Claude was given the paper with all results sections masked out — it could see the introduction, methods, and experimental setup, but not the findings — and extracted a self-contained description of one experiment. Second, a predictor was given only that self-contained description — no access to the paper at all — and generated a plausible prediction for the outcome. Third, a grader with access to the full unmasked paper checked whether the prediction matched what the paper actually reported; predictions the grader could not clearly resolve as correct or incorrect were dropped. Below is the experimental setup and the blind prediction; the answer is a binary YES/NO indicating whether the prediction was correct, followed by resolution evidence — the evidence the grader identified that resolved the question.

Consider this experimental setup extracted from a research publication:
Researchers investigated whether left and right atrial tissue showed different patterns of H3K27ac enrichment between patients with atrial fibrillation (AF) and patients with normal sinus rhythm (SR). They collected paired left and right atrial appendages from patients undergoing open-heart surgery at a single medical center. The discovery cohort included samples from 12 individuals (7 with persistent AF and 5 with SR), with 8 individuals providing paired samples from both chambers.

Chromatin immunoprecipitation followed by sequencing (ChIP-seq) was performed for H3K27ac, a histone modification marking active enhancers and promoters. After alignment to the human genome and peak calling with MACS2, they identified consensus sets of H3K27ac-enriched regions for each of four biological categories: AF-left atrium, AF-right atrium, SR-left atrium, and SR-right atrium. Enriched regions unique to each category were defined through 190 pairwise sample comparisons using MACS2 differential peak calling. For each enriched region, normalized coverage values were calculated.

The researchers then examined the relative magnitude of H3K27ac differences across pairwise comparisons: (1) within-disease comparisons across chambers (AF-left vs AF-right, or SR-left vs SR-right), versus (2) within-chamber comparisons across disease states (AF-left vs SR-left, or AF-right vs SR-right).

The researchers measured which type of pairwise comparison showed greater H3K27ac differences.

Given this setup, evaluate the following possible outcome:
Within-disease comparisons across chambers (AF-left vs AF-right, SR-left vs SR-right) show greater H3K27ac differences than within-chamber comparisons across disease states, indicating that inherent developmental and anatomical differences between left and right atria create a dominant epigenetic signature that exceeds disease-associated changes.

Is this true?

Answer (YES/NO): YES